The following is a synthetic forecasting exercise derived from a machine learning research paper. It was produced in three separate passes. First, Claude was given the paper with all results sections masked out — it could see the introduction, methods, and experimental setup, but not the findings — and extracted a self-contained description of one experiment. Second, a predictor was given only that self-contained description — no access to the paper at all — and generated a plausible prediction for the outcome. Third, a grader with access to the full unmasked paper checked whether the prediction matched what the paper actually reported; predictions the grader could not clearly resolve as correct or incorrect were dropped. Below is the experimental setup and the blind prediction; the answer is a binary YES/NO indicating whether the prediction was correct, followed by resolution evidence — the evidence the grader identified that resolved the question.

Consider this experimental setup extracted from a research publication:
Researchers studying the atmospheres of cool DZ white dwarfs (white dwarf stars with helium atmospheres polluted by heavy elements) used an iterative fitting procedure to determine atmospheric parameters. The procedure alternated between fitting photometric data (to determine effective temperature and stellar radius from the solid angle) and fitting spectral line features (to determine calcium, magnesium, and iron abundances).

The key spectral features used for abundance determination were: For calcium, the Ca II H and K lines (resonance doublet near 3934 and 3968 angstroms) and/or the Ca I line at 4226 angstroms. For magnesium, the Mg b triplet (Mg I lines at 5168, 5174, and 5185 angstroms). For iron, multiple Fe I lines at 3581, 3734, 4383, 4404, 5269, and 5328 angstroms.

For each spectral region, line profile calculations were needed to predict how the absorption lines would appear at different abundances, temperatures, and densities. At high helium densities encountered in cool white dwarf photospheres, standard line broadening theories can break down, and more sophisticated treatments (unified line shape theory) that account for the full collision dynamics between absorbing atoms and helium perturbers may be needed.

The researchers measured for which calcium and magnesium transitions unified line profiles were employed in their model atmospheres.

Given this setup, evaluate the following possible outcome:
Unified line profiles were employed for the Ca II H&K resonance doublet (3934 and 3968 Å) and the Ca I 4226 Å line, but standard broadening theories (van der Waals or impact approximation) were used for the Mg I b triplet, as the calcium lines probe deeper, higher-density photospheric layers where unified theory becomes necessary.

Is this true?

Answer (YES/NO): NO